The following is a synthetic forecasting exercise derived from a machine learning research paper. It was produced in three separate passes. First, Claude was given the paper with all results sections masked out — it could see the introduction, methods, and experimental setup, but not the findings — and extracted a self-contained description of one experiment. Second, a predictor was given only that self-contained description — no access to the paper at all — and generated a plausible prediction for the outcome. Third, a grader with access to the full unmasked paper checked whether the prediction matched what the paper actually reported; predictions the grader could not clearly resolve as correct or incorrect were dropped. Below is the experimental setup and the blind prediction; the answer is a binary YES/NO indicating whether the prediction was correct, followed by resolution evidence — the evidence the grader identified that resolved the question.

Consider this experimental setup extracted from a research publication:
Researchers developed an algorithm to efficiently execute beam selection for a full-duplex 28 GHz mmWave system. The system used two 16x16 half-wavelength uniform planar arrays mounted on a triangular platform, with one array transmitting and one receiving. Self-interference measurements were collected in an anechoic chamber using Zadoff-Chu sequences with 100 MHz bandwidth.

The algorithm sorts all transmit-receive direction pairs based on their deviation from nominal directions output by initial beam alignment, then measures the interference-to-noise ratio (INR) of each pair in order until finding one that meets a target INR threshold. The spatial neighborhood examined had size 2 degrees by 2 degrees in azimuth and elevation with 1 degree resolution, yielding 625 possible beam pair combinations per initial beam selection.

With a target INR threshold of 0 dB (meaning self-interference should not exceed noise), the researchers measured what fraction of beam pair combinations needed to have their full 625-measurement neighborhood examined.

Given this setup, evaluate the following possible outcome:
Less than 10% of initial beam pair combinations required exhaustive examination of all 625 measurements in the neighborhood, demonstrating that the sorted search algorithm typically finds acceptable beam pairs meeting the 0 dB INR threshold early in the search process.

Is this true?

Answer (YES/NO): NO